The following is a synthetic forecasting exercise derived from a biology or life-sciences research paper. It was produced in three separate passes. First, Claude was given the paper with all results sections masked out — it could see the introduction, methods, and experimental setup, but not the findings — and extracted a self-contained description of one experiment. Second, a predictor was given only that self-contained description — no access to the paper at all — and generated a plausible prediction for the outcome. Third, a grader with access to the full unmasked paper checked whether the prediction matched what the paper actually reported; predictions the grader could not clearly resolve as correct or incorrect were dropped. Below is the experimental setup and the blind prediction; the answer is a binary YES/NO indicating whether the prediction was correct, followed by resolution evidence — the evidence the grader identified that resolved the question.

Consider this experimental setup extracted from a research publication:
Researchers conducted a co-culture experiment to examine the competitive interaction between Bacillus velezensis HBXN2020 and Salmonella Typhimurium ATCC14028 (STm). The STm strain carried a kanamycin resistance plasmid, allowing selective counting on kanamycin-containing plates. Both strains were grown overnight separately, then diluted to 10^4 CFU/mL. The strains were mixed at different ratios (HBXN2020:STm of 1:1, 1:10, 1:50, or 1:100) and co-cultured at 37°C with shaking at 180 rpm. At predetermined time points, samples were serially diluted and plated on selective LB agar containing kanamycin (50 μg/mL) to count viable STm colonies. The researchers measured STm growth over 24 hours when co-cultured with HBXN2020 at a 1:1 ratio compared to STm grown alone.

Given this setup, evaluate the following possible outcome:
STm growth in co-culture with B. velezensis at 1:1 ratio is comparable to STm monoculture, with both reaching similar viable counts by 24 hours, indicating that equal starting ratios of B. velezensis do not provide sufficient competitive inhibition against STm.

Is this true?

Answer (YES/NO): NO